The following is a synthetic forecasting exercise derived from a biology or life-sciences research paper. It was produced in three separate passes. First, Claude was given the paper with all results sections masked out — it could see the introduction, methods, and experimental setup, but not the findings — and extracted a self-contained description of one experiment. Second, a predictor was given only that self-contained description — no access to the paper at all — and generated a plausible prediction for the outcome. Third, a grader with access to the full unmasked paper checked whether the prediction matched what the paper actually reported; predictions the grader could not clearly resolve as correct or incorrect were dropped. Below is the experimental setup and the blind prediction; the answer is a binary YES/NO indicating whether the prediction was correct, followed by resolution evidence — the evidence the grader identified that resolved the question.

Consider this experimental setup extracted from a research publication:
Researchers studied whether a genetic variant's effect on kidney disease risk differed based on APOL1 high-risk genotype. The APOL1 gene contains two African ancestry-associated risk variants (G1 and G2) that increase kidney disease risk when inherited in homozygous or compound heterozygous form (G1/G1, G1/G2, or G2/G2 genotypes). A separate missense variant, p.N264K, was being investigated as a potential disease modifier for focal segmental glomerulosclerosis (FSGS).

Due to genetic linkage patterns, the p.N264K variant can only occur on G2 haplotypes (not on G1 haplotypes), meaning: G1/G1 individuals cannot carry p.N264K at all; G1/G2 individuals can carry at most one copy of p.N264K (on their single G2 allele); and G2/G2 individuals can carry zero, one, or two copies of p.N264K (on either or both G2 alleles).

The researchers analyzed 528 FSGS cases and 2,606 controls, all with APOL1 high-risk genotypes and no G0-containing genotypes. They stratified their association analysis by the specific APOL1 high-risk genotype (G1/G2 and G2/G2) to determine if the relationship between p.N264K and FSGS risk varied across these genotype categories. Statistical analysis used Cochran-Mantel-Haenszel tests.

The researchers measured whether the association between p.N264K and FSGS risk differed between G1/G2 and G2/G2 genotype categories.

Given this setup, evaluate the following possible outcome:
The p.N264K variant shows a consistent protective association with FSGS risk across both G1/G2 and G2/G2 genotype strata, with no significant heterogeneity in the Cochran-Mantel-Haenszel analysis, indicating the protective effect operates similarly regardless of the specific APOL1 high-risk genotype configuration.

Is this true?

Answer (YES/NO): NO